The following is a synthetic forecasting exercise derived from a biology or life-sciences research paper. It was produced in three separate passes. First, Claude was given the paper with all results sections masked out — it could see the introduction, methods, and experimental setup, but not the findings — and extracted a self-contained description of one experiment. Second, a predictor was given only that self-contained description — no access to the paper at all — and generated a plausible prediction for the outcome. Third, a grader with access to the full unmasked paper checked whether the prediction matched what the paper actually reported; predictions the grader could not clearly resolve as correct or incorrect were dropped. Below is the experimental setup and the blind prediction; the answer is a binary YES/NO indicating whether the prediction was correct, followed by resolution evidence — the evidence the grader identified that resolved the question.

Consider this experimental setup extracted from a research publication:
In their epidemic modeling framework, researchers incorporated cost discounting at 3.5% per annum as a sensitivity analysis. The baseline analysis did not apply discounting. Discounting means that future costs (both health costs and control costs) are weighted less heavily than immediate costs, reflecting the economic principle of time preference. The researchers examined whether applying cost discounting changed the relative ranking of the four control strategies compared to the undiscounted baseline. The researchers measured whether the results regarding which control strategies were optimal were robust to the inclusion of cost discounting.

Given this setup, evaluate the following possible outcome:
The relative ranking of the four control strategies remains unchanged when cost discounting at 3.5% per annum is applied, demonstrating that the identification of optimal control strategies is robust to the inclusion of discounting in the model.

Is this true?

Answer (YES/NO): YES